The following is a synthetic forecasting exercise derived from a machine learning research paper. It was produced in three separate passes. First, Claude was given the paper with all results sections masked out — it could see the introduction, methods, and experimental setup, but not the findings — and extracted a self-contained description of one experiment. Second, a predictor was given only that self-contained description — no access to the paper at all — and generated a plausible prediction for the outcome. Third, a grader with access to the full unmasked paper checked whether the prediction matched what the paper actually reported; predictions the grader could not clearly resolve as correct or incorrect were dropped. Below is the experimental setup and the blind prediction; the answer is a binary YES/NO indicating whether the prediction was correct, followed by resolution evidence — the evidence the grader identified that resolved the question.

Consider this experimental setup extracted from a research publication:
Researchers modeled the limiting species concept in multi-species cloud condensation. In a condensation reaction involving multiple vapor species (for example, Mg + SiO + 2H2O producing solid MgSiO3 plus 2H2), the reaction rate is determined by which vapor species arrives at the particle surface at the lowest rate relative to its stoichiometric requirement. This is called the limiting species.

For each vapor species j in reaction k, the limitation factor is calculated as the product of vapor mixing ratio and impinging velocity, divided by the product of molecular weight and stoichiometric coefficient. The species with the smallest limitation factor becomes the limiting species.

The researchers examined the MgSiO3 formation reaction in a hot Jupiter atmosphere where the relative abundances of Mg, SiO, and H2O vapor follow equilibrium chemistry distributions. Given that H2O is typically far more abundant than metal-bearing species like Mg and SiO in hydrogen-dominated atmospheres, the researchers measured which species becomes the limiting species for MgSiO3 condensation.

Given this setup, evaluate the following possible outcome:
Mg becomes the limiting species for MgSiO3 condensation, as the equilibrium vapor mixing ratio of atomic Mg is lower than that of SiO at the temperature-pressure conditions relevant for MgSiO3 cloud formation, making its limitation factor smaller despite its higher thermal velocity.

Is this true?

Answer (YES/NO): YES